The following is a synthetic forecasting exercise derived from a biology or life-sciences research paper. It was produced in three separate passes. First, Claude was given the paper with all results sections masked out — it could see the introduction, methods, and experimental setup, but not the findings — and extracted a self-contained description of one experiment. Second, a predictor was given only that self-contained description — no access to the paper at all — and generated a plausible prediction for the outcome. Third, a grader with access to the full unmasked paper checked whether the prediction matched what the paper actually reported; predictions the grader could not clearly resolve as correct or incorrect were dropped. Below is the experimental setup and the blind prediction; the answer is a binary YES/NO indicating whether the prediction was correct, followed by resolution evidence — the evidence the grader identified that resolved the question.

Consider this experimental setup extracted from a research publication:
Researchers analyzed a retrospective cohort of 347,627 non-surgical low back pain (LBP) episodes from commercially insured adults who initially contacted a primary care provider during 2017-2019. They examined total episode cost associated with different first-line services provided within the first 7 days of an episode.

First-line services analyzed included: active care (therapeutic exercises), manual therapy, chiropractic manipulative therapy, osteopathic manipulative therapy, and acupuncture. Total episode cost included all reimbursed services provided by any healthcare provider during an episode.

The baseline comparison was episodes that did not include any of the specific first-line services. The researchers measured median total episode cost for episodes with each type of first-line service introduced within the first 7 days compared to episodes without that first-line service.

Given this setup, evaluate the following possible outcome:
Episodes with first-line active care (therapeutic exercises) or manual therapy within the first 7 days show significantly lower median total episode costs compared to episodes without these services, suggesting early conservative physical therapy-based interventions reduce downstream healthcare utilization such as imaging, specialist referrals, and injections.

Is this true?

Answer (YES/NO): NO